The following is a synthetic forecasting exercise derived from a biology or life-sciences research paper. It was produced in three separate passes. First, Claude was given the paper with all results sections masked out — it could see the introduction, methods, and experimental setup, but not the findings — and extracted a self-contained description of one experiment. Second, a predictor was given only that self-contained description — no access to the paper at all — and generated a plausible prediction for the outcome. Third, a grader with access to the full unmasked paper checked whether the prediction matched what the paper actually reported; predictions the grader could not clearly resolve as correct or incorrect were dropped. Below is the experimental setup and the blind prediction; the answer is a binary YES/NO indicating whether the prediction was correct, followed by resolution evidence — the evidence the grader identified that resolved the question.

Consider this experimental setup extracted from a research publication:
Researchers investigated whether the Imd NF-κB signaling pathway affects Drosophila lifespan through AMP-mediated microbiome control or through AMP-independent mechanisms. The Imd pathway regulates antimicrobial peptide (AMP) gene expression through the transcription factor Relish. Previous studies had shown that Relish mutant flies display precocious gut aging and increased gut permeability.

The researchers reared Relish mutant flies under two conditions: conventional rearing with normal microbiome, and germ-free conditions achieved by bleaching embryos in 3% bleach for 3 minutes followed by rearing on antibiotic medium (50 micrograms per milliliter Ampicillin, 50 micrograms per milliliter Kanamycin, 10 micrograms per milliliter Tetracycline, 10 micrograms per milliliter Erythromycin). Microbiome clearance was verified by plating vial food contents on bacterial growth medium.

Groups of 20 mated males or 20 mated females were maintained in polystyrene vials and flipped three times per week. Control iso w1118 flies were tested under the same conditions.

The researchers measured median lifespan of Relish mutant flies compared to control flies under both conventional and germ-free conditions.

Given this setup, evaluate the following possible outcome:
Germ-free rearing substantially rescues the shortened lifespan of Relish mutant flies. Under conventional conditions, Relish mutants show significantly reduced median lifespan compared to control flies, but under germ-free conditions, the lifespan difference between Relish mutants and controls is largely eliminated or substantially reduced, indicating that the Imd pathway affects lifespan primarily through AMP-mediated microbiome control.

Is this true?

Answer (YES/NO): NO